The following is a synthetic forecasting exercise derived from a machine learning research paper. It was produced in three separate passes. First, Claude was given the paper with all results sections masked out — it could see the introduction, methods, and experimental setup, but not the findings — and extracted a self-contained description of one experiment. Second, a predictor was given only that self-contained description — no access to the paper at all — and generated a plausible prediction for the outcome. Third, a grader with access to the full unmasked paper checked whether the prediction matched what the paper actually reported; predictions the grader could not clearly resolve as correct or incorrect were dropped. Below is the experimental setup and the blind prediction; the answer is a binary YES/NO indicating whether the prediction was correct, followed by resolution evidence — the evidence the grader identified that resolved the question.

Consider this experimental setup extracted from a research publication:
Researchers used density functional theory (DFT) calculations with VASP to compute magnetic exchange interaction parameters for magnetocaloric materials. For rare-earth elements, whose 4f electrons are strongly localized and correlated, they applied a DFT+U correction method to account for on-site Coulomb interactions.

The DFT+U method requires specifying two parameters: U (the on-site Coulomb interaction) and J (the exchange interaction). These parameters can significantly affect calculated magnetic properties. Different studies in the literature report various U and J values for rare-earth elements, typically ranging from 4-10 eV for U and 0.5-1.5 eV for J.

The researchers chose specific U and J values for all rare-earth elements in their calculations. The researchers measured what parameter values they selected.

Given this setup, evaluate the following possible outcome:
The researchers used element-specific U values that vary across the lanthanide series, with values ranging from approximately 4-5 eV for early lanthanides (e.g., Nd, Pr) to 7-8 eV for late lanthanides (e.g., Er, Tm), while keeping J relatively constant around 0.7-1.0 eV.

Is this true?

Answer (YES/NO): NO